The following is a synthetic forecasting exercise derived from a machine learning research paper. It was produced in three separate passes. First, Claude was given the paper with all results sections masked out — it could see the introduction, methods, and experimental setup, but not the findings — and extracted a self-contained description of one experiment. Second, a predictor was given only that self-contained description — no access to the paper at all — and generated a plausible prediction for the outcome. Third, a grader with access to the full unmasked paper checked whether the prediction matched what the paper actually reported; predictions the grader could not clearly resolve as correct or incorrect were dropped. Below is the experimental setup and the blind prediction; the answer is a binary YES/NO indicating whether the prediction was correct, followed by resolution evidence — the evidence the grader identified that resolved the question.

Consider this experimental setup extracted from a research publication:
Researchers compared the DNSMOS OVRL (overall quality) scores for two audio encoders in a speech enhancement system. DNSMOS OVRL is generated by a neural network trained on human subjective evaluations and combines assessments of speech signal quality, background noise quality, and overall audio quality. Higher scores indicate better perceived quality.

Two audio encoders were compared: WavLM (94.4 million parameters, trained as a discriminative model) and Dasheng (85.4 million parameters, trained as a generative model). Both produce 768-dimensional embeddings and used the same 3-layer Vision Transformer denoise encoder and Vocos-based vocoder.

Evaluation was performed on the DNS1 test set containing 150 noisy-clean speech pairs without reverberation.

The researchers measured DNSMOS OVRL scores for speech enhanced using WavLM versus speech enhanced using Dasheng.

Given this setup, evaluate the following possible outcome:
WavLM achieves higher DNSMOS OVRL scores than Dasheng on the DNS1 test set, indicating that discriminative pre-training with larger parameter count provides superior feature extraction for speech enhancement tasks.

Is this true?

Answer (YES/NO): YES